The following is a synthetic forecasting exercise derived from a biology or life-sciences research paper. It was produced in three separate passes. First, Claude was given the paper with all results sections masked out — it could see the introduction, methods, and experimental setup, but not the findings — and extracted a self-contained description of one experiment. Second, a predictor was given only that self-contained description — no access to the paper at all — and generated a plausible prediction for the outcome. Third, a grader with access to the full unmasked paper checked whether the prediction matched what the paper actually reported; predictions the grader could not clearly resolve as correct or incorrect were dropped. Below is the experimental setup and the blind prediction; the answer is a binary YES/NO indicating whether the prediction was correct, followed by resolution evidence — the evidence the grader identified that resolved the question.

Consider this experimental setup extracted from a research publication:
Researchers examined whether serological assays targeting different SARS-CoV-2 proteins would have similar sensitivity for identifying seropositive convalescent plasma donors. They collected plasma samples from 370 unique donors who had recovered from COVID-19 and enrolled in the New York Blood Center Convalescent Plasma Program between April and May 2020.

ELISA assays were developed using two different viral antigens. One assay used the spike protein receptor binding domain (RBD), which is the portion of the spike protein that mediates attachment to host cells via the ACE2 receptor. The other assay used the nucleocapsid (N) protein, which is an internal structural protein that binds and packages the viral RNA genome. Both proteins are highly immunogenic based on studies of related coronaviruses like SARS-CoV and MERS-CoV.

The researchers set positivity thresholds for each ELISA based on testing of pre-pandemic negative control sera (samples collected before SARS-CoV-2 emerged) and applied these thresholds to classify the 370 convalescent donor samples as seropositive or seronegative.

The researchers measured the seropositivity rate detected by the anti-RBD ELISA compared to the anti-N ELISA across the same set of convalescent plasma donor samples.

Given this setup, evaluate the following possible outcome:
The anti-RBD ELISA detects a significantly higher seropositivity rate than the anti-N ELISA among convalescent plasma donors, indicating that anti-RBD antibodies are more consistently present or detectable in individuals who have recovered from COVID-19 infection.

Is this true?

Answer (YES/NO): NO